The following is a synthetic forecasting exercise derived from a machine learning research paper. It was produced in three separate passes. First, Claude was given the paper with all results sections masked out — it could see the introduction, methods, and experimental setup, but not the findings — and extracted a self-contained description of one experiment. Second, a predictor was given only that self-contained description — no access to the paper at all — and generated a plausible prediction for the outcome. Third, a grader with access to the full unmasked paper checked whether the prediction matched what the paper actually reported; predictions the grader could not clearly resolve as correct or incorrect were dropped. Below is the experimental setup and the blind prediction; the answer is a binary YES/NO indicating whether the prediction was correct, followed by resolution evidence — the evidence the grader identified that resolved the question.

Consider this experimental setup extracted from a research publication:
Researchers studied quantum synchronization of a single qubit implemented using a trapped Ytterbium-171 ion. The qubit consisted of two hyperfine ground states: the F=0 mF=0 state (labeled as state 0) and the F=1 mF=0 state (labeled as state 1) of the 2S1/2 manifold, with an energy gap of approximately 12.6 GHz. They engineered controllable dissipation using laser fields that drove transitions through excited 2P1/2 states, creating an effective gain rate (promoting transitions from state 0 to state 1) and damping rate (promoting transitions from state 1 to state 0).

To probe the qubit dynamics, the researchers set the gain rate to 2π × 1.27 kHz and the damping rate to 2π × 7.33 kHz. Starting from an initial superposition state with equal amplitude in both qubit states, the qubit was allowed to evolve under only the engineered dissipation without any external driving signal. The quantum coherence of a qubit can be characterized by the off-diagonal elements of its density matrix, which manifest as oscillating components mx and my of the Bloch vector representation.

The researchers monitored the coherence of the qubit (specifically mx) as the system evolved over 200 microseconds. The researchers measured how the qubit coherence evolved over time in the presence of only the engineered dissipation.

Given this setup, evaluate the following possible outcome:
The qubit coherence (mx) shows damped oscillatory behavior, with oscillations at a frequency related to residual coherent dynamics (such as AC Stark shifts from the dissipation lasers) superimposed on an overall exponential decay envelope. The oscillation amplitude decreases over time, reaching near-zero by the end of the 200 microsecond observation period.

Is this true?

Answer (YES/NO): NO